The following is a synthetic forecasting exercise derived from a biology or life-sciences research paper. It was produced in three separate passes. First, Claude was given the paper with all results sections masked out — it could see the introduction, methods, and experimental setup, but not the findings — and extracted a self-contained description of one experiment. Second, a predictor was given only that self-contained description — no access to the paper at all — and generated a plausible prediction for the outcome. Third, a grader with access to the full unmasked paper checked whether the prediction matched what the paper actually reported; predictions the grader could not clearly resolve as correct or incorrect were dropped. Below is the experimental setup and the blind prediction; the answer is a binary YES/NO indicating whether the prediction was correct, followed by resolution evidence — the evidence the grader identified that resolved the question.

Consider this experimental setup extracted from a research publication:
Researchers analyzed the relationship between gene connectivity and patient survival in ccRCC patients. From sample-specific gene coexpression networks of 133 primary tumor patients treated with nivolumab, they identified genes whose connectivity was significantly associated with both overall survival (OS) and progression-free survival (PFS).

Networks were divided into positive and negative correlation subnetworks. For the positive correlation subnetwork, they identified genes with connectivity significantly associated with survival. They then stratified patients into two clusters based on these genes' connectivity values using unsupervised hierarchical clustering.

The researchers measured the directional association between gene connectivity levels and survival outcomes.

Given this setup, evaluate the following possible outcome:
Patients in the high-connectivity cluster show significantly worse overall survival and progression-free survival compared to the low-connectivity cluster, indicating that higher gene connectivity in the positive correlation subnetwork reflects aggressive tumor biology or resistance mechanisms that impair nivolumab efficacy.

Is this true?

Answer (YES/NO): YES